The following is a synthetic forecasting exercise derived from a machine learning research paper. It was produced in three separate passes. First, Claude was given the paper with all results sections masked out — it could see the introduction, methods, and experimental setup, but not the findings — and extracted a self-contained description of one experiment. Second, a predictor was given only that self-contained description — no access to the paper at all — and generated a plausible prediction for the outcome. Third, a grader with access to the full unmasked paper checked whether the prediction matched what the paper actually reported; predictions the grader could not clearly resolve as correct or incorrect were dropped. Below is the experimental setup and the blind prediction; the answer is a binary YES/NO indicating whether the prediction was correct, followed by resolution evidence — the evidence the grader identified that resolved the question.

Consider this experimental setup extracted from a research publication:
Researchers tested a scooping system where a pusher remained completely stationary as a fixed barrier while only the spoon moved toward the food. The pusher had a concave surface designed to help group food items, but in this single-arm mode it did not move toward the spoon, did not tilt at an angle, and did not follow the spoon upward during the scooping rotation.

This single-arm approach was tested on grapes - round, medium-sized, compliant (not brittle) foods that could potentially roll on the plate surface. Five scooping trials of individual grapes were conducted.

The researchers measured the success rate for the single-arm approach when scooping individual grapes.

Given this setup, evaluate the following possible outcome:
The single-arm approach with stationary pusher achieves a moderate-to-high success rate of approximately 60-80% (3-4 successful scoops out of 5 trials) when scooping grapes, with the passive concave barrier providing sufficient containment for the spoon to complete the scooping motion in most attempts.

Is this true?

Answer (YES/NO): YES